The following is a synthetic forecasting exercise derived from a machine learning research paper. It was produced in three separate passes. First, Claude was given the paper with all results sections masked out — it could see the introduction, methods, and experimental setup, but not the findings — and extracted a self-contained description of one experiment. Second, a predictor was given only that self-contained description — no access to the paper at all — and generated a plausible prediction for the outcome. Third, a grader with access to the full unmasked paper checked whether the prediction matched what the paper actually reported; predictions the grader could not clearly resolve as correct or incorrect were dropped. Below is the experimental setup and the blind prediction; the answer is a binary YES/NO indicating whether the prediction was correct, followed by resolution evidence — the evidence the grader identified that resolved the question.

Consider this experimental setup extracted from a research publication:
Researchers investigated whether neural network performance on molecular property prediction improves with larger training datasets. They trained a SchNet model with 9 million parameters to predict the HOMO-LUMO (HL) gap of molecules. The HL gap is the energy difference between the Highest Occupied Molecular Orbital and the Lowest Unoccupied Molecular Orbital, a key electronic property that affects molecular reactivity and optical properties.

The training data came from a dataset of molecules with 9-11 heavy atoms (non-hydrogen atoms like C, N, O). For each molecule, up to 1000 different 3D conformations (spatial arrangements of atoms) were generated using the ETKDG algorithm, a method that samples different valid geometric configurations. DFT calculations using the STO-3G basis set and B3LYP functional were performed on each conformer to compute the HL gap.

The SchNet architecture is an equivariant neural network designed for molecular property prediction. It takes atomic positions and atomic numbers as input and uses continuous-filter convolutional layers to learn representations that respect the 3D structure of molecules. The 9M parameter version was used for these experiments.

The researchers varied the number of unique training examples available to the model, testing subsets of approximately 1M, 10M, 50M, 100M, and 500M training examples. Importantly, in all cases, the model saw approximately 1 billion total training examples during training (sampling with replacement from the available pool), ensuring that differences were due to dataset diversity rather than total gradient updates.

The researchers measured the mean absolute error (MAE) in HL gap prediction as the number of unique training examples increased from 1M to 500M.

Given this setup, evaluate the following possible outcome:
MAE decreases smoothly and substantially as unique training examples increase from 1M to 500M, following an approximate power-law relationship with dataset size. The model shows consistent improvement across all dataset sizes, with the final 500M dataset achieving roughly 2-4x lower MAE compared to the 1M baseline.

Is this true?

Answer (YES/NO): NO